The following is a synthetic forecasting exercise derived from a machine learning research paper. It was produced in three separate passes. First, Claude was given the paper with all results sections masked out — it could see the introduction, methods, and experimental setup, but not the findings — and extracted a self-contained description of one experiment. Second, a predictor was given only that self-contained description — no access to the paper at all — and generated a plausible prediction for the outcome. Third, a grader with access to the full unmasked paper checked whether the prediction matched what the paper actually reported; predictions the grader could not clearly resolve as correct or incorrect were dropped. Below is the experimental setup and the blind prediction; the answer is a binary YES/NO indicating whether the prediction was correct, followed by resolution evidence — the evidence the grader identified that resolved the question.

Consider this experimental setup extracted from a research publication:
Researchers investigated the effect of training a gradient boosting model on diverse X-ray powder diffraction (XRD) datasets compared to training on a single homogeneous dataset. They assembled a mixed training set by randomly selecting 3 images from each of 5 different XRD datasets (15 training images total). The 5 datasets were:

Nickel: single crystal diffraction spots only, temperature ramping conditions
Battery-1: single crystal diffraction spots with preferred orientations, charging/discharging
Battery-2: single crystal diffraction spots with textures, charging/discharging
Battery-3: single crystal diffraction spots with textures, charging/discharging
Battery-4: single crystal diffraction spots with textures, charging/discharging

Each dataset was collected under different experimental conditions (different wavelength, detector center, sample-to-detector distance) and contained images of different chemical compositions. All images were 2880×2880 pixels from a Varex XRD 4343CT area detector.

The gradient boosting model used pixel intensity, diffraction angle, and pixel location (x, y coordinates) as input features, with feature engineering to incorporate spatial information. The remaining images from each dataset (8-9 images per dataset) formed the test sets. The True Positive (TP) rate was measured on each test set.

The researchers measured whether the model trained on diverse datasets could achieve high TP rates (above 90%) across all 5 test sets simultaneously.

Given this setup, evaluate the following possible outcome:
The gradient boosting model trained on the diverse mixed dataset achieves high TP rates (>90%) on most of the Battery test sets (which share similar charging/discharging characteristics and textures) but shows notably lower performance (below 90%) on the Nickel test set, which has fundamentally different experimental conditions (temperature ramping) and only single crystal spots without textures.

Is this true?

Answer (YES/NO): NO